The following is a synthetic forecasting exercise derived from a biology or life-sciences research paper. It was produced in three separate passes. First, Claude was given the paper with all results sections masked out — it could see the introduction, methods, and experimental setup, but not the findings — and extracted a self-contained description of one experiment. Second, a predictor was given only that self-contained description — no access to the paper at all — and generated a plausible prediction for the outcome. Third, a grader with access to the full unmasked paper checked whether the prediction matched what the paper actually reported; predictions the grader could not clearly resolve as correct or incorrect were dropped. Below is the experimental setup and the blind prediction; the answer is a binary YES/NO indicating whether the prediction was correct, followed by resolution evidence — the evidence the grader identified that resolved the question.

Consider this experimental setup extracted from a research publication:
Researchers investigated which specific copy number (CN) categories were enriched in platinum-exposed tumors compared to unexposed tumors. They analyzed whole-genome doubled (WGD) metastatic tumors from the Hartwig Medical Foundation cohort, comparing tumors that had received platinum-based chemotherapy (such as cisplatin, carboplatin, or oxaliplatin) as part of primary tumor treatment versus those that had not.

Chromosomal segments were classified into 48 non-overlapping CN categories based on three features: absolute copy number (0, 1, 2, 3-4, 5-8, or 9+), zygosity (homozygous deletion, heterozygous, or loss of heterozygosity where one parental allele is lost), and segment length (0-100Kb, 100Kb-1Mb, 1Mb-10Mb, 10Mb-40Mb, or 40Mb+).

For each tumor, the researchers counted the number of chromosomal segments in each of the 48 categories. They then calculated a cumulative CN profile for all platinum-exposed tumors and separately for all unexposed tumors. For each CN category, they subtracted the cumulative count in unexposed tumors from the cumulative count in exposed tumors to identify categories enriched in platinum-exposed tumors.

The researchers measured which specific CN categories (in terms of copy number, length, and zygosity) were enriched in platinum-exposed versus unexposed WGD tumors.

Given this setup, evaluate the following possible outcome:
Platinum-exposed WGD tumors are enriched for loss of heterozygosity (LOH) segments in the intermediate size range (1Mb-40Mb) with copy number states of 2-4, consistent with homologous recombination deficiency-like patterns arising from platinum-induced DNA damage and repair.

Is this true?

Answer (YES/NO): NO